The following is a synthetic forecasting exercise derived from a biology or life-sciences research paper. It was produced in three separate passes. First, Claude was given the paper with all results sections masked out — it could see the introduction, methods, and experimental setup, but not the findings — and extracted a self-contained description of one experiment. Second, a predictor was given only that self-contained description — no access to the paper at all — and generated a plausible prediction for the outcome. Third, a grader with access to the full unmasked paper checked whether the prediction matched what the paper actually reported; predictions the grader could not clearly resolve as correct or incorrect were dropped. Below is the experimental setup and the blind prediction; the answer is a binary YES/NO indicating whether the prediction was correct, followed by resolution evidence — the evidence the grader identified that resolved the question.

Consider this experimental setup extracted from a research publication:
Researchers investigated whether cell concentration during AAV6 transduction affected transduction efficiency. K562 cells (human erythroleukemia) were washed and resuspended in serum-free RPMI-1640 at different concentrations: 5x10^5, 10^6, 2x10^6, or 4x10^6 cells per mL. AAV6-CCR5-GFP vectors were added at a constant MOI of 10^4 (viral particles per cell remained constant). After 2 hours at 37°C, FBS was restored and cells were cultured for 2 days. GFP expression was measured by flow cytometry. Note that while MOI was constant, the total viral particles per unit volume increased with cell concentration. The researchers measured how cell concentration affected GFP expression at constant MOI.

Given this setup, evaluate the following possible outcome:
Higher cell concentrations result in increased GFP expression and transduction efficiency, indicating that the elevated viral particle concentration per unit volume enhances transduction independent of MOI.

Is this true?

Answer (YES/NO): YES